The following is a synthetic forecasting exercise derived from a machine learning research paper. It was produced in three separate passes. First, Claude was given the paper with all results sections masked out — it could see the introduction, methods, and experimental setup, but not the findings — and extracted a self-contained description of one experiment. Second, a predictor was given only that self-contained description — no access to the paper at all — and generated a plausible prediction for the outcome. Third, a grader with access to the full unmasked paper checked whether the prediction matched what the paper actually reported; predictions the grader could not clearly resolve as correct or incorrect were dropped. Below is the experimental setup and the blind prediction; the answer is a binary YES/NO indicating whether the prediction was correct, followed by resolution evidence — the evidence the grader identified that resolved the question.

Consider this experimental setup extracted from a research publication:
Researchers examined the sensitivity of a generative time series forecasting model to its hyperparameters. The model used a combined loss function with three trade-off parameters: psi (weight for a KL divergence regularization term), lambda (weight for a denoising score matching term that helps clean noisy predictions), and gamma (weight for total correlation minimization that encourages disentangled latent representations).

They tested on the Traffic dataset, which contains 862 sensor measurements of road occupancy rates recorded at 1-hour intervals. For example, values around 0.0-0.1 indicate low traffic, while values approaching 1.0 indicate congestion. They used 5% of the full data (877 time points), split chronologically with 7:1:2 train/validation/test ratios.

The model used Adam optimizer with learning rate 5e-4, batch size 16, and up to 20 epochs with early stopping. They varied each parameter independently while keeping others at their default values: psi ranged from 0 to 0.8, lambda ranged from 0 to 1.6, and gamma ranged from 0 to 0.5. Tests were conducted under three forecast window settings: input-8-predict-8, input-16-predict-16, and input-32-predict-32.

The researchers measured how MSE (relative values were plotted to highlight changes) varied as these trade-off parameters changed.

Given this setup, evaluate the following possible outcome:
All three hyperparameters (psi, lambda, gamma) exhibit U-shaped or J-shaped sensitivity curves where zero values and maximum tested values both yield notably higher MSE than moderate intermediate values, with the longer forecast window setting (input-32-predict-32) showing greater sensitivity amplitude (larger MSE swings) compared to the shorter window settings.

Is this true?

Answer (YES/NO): NO